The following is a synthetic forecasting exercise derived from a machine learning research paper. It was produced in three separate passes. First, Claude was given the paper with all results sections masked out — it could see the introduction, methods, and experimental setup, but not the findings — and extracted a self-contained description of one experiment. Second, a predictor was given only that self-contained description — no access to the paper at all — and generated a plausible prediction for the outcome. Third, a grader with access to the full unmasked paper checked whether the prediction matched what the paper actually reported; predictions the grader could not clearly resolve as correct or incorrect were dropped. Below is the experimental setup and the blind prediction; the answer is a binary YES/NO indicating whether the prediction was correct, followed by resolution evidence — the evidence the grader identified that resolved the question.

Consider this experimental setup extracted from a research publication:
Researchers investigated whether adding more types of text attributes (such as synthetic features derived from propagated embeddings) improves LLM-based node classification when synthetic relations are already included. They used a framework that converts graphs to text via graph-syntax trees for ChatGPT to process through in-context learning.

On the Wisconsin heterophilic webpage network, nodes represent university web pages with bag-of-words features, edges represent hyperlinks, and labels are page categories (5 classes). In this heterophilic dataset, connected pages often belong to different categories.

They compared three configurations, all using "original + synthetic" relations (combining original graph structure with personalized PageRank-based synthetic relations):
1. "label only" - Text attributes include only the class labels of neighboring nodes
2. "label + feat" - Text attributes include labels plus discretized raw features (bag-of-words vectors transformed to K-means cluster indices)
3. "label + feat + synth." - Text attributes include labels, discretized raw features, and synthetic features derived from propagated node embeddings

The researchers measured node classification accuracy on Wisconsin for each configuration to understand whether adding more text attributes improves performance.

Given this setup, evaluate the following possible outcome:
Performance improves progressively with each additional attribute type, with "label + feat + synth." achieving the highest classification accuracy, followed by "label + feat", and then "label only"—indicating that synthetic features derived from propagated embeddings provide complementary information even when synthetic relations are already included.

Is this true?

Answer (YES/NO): NO